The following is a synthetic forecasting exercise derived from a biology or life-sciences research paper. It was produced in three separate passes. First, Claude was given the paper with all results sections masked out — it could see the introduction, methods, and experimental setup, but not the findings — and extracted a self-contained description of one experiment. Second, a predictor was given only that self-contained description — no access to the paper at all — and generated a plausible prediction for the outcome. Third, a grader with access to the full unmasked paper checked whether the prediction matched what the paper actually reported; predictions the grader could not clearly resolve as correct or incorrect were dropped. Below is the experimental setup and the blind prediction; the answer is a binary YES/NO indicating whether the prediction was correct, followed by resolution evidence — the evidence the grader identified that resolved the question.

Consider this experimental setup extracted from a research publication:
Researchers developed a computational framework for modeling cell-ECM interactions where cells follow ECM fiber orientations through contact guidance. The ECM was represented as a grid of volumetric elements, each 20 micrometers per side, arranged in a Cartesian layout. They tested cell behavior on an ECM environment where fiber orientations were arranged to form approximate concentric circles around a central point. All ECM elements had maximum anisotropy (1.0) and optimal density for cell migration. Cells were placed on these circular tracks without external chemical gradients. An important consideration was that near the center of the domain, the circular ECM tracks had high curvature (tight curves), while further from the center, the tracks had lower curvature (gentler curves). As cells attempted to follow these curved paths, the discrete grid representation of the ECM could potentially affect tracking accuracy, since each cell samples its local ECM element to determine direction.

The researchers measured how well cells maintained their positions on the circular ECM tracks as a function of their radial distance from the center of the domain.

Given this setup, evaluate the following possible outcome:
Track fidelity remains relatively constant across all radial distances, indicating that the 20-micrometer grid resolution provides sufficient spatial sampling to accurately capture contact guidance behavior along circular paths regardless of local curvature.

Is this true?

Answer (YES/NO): NO